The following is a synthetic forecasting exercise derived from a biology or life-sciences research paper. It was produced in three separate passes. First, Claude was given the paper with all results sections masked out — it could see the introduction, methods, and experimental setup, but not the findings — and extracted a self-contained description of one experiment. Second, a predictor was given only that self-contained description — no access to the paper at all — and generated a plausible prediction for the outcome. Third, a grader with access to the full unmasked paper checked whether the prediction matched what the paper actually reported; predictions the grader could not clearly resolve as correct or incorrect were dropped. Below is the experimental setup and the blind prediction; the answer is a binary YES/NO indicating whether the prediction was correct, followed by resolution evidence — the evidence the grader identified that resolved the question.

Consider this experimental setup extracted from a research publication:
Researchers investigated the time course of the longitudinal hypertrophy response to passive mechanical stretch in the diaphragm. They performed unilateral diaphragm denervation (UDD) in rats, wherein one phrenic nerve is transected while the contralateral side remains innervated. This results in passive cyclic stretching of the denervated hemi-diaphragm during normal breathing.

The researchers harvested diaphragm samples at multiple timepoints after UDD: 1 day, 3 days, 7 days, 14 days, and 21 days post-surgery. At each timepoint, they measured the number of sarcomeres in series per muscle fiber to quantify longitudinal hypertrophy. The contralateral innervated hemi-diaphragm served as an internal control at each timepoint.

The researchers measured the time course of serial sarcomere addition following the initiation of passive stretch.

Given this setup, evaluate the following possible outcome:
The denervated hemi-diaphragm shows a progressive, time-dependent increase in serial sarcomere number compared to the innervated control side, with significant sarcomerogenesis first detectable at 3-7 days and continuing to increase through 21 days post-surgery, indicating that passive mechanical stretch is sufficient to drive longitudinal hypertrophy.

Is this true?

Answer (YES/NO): NO